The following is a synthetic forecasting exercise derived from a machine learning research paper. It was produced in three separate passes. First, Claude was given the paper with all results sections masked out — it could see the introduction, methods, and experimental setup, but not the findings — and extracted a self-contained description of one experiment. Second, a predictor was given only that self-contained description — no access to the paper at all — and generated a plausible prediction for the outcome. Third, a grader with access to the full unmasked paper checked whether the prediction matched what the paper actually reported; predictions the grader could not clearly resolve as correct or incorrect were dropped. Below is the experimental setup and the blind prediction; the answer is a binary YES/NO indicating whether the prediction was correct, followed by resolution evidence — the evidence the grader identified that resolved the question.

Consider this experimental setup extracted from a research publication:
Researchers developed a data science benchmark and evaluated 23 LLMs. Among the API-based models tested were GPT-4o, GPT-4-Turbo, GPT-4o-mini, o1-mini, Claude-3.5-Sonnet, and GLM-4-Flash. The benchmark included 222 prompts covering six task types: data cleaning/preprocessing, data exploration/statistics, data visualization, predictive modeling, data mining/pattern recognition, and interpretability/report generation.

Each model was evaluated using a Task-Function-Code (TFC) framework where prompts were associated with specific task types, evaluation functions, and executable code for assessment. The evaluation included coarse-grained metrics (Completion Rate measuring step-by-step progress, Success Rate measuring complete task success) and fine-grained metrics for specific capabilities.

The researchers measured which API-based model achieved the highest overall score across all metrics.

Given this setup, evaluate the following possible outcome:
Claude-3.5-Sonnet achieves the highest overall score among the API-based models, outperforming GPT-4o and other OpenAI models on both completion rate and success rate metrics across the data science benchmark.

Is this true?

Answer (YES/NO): NO